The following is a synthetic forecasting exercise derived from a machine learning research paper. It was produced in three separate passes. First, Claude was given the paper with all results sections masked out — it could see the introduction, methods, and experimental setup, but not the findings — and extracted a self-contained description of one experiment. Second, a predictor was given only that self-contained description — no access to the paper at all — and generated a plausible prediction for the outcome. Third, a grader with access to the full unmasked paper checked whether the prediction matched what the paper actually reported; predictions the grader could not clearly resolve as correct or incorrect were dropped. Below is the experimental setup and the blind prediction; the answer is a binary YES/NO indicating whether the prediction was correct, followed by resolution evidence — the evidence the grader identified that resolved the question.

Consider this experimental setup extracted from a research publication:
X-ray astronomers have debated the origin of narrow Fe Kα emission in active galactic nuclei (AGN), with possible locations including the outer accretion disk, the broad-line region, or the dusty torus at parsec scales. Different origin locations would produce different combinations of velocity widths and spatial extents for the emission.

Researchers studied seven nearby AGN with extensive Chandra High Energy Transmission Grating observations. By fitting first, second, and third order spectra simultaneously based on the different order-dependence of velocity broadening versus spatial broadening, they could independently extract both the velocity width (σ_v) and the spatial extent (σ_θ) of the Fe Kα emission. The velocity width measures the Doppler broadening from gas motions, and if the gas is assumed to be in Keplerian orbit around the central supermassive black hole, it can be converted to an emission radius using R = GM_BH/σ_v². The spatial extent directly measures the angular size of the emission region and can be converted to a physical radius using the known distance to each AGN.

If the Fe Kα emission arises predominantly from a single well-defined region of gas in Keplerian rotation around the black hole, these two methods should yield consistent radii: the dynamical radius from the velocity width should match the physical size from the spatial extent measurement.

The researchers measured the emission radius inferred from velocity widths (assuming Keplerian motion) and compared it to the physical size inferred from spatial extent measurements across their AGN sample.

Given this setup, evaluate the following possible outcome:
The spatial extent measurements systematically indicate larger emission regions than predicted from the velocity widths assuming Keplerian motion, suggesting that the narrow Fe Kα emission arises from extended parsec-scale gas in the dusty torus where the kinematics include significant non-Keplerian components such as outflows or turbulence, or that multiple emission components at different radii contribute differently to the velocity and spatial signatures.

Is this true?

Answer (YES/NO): YES